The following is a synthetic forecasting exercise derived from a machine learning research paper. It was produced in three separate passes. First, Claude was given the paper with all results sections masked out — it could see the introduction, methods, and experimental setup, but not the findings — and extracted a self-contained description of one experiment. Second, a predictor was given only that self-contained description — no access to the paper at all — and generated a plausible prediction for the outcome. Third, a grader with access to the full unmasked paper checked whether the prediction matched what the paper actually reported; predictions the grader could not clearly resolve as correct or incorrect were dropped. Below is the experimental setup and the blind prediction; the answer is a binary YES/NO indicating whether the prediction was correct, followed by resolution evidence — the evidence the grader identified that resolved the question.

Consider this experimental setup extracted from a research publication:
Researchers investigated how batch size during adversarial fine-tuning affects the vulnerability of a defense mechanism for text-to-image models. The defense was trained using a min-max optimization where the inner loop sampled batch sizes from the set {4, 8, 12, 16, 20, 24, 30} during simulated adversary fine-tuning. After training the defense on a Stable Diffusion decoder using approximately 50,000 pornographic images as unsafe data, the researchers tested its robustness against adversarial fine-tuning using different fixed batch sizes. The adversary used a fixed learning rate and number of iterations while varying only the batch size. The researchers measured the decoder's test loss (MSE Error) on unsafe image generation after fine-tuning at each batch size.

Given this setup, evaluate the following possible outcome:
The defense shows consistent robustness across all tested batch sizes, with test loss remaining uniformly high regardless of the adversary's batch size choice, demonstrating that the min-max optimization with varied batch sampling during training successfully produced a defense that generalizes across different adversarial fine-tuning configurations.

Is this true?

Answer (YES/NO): YES